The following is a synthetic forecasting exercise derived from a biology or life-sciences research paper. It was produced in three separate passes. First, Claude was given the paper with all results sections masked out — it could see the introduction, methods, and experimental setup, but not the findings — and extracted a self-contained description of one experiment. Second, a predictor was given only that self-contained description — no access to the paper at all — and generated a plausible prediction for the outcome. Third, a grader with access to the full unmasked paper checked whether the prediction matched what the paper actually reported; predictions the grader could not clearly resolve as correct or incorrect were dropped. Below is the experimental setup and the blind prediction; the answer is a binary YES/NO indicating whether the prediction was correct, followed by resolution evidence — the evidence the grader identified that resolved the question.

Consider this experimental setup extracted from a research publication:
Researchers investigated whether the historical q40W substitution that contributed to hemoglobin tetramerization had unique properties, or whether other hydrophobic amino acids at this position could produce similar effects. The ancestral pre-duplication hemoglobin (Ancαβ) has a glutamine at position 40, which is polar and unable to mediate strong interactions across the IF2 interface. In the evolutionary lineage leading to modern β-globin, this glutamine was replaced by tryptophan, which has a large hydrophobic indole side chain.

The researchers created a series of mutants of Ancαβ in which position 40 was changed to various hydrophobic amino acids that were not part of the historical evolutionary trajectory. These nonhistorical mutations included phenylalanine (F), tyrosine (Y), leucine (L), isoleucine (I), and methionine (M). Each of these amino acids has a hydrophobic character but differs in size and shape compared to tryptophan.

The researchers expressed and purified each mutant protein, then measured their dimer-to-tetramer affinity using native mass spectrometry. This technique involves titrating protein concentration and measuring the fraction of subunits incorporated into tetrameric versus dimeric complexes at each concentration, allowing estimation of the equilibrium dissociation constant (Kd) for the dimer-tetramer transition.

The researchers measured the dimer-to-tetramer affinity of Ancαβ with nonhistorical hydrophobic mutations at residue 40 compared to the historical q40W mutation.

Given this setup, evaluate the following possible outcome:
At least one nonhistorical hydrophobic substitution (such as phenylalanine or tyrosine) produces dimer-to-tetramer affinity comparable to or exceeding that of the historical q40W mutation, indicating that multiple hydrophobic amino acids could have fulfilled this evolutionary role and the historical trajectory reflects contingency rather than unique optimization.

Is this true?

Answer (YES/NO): NO